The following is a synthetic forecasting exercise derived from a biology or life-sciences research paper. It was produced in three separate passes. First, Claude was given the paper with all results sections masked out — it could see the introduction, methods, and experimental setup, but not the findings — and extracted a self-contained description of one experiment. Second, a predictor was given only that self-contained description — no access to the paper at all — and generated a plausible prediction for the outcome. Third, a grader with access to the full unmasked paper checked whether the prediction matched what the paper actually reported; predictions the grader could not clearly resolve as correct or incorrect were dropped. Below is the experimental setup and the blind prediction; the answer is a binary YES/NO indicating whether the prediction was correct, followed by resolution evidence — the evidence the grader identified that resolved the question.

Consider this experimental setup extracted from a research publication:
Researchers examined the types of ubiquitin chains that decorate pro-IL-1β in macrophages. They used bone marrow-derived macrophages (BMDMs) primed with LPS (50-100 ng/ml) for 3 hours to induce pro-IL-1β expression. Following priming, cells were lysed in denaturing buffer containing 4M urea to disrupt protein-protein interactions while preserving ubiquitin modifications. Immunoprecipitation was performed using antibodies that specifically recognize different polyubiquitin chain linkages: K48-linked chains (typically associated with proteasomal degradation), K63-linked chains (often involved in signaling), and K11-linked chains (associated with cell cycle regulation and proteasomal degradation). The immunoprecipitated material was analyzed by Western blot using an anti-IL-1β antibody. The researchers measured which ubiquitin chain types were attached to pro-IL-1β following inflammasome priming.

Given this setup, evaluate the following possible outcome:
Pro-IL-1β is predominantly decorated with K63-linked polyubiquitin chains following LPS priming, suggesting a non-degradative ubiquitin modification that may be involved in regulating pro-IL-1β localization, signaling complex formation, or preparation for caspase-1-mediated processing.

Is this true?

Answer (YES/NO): NO